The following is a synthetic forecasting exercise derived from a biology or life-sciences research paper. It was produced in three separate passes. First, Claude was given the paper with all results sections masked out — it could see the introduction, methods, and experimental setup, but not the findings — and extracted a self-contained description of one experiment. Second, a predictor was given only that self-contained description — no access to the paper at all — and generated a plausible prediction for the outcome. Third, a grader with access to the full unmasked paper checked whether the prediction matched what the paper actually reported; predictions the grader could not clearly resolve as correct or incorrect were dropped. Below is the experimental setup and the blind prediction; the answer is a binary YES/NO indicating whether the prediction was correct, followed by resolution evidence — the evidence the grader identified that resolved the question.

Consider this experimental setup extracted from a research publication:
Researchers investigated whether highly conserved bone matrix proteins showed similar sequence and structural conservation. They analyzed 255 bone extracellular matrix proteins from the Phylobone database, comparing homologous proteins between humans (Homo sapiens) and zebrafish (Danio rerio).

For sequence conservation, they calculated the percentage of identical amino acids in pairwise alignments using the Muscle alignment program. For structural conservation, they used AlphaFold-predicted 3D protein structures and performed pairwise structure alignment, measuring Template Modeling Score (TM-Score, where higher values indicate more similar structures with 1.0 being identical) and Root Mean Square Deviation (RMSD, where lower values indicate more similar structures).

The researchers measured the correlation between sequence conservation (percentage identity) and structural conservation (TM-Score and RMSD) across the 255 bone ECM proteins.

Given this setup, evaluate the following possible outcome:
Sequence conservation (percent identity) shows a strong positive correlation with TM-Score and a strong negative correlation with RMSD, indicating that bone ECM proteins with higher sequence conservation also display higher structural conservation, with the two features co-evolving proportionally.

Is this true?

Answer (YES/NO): NO